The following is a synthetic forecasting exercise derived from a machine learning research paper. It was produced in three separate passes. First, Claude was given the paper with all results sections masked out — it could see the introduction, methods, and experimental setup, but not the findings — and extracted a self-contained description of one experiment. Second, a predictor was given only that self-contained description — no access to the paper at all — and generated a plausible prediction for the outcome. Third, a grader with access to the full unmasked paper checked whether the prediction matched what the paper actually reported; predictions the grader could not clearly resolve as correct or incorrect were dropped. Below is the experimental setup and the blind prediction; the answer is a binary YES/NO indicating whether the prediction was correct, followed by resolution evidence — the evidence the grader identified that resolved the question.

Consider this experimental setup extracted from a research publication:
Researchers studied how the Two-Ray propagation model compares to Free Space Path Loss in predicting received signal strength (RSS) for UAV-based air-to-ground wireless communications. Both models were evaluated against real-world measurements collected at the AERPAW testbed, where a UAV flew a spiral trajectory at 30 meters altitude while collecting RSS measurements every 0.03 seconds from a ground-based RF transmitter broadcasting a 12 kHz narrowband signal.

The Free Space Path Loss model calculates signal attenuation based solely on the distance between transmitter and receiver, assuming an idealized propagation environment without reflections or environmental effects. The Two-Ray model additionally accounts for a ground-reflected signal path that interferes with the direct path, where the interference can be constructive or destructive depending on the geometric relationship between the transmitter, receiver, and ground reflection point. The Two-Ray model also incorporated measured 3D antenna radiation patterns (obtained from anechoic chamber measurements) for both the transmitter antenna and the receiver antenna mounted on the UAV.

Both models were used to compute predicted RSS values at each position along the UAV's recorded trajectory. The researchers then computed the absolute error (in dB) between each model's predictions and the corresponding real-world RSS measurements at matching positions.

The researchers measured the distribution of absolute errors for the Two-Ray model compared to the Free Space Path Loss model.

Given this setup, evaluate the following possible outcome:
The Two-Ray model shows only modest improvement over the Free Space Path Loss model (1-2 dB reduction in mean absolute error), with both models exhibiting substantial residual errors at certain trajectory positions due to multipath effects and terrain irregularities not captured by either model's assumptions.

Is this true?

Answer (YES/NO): NO